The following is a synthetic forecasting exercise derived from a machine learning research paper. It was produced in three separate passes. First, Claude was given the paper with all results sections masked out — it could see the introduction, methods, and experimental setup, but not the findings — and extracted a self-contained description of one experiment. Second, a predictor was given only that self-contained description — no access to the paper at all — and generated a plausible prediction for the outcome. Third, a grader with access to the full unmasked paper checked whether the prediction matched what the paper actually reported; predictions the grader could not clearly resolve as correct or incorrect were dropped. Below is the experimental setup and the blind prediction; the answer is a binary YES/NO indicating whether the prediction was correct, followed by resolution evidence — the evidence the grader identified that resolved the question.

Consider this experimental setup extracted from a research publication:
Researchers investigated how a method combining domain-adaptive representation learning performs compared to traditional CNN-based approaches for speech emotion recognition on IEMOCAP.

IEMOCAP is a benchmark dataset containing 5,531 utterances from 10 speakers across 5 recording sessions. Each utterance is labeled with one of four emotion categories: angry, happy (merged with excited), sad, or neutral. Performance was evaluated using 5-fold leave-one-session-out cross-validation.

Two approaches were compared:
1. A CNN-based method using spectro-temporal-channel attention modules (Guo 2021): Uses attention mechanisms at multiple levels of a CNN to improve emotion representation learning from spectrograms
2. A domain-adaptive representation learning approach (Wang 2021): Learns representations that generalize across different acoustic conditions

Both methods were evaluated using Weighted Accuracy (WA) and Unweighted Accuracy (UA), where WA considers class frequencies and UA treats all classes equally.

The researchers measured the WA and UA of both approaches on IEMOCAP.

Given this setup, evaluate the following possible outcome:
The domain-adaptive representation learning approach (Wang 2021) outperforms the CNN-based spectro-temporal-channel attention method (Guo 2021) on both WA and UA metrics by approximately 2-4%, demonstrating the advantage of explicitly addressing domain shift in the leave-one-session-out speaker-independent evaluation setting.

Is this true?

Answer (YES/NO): NO